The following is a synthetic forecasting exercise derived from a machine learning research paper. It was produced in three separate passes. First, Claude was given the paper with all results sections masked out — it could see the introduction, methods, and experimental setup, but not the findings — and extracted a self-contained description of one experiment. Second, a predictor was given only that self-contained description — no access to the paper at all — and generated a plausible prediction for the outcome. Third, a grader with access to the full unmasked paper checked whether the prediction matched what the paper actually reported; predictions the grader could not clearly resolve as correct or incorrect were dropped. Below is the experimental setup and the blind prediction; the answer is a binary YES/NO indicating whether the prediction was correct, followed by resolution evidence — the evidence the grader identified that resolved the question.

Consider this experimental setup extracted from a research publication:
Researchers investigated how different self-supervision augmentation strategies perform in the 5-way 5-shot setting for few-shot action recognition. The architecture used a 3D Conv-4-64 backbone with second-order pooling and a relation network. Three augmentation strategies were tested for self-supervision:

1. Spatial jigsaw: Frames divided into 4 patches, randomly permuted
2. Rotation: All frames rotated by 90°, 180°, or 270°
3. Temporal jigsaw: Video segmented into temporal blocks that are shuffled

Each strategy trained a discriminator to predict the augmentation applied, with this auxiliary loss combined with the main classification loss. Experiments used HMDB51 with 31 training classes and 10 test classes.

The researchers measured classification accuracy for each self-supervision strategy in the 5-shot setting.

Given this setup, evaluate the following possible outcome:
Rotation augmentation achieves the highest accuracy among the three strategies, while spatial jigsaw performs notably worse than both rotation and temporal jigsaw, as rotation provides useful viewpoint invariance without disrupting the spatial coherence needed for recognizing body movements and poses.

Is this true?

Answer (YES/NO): NO